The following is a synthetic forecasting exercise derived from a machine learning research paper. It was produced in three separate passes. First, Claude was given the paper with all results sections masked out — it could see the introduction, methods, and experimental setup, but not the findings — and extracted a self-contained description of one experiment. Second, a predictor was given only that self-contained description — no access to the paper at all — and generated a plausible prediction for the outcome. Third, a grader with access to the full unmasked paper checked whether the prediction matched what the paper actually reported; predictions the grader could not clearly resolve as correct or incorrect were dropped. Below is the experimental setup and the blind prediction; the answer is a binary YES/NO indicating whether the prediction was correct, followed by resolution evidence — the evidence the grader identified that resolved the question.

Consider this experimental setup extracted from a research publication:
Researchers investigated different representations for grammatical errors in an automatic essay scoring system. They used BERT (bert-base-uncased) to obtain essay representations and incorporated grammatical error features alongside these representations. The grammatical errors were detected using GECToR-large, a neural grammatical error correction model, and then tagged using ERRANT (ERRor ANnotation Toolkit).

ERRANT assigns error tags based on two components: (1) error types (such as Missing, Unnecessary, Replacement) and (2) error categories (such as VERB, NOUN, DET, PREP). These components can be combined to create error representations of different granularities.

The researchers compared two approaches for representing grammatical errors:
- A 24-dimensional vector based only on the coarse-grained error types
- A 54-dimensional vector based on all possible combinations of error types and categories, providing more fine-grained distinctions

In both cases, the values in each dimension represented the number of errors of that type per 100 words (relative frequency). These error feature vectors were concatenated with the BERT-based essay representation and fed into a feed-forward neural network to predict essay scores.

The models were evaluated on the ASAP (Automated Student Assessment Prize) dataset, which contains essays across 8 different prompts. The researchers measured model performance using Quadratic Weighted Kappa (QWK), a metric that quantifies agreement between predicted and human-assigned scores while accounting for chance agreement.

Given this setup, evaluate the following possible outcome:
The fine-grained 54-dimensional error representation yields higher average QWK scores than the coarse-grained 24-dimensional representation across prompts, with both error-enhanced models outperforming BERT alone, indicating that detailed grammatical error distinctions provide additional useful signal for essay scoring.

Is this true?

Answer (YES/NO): YES